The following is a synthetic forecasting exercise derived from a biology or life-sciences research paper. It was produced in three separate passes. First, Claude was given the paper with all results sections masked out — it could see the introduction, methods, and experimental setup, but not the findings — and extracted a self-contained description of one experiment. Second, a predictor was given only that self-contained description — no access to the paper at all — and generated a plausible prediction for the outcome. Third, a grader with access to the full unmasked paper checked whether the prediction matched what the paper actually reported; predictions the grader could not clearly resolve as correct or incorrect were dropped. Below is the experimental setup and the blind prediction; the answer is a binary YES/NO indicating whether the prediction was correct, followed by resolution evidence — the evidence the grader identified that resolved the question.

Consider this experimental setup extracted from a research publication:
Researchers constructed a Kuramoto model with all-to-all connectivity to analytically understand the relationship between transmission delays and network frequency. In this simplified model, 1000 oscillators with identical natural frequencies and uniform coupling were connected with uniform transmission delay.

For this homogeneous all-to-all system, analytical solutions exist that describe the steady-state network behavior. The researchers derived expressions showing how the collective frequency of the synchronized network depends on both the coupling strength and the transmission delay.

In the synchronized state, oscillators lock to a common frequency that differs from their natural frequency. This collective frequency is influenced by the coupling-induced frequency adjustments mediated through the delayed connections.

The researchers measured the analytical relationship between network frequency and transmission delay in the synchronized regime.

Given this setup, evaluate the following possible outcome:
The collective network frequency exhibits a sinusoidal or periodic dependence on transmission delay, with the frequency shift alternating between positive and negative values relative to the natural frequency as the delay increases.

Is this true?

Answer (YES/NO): NO